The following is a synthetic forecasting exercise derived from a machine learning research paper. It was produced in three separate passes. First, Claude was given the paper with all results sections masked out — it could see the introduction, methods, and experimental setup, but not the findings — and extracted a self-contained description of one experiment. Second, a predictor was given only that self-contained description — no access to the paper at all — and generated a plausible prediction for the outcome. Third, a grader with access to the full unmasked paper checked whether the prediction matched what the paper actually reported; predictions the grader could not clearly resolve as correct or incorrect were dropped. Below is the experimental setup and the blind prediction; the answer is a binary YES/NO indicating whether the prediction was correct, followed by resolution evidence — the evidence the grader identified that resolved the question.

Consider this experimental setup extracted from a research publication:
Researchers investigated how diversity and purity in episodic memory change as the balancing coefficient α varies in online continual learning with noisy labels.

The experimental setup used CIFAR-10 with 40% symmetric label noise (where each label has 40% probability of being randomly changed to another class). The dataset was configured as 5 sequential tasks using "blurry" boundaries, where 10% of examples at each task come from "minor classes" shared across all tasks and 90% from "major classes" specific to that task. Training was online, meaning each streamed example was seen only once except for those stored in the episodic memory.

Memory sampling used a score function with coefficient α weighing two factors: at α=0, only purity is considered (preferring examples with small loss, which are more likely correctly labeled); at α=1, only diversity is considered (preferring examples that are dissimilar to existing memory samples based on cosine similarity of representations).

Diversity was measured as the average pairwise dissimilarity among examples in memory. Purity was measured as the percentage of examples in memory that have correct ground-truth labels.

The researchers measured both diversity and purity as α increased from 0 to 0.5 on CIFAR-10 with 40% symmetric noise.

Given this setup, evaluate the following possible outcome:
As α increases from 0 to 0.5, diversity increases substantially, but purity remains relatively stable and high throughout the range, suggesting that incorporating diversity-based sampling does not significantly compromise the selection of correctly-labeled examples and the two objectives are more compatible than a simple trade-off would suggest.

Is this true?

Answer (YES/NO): YES